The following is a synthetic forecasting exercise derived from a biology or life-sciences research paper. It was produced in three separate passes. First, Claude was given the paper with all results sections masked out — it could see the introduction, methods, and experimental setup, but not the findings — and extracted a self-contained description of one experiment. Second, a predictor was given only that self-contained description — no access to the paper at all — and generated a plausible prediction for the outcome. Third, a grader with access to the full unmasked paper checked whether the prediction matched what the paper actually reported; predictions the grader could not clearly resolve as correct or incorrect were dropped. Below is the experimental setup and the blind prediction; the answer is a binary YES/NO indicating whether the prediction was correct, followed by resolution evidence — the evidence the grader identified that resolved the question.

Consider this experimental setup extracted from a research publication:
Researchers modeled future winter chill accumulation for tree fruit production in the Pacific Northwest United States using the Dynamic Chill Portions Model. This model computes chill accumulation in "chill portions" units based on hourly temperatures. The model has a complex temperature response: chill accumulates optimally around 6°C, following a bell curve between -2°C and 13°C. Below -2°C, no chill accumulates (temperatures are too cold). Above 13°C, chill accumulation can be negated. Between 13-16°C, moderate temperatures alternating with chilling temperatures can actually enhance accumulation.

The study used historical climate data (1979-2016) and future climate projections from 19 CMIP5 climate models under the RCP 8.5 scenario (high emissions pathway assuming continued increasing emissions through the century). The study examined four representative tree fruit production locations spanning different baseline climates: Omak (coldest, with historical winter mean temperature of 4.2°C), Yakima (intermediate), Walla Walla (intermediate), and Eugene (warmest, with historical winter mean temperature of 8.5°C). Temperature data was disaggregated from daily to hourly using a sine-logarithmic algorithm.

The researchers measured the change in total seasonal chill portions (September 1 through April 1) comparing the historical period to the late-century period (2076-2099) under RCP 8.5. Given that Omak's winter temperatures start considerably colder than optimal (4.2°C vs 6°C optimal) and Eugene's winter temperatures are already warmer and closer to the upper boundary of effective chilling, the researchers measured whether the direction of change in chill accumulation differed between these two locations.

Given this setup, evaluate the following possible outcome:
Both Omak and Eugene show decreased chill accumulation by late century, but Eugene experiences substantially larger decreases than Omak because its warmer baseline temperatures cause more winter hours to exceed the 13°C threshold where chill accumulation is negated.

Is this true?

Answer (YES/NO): NO